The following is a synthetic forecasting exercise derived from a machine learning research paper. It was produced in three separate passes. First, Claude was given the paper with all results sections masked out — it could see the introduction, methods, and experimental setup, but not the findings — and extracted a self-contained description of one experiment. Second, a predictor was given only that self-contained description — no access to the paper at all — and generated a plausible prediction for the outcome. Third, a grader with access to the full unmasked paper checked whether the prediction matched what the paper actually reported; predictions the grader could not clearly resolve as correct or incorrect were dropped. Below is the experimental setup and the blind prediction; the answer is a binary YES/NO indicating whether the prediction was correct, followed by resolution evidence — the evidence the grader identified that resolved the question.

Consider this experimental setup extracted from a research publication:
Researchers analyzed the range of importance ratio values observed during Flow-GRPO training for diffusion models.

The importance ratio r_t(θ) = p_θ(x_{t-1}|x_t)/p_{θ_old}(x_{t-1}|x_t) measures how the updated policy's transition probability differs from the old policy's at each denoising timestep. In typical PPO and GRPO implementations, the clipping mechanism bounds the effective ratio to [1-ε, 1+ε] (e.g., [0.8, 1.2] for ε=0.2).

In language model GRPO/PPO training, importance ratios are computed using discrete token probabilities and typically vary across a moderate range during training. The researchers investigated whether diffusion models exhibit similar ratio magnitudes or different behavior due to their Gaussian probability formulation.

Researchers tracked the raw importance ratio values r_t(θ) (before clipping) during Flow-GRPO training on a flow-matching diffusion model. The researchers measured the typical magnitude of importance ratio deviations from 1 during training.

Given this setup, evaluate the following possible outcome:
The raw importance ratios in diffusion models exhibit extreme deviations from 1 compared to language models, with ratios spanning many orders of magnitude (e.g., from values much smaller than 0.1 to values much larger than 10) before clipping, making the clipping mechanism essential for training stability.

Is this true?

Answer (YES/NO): NO